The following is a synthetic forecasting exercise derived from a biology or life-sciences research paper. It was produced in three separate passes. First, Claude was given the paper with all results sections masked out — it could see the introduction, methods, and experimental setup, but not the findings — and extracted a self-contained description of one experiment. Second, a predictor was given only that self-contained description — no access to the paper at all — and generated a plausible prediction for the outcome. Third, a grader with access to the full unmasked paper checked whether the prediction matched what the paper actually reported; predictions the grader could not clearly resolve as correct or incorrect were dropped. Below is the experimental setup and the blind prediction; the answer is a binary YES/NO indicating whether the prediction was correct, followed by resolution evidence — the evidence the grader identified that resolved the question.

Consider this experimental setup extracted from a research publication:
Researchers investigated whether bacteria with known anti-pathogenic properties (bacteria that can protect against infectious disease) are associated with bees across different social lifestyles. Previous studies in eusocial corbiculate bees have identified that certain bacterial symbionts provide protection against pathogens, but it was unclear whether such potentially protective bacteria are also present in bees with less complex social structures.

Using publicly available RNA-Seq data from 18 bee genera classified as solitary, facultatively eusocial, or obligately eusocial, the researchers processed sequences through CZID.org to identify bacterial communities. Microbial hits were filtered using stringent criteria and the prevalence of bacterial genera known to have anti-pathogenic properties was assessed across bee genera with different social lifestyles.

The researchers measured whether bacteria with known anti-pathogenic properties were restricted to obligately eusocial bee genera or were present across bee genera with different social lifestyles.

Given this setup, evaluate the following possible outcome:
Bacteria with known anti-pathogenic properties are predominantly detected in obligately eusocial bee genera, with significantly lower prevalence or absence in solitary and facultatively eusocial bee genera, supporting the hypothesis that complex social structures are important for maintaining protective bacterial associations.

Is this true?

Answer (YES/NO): NO